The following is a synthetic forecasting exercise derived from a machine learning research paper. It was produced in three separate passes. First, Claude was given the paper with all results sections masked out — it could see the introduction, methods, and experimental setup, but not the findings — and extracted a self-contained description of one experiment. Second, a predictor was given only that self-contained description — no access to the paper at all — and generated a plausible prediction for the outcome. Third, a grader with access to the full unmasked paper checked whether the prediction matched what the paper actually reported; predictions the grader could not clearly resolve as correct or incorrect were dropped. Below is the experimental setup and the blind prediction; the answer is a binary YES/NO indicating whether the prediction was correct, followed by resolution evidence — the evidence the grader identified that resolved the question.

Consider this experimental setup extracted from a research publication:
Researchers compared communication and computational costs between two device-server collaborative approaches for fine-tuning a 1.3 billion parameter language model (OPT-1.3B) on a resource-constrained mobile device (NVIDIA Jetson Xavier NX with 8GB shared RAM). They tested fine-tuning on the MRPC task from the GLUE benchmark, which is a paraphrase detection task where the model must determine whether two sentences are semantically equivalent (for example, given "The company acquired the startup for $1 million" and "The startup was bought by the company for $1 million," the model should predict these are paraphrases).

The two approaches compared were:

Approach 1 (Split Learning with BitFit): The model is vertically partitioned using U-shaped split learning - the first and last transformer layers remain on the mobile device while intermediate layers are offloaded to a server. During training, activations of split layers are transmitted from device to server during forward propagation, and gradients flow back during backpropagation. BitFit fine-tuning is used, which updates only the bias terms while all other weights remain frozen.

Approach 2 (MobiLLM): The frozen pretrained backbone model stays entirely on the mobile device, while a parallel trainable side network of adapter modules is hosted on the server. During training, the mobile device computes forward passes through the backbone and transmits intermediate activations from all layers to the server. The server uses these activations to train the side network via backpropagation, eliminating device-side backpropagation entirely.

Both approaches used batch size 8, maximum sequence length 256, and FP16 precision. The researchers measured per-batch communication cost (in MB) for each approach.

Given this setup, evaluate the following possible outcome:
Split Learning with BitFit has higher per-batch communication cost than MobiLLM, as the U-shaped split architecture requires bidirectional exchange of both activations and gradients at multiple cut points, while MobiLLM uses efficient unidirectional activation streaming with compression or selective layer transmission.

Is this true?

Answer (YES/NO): NO